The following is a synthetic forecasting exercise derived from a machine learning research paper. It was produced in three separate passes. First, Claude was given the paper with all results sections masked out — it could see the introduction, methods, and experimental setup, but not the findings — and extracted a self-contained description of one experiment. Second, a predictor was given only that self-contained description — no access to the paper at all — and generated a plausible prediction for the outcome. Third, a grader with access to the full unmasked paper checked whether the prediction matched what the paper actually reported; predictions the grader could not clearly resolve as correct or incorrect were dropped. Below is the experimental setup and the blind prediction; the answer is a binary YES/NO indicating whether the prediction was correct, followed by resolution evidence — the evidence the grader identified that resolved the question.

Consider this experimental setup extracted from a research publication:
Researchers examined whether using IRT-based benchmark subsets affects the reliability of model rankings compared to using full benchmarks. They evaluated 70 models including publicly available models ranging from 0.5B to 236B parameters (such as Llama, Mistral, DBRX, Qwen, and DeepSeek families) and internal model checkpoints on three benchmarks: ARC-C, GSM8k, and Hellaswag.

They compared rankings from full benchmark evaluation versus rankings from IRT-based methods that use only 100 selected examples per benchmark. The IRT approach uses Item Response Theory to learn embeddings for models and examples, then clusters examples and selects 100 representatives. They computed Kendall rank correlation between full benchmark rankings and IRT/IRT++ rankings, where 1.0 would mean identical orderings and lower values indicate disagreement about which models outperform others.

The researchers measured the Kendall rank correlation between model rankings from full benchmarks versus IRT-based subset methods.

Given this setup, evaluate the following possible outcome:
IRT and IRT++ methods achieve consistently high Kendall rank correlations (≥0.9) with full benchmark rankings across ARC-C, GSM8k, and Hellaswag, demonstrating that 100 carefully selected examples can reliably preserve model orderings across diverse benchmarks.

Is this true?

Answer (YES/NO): NO